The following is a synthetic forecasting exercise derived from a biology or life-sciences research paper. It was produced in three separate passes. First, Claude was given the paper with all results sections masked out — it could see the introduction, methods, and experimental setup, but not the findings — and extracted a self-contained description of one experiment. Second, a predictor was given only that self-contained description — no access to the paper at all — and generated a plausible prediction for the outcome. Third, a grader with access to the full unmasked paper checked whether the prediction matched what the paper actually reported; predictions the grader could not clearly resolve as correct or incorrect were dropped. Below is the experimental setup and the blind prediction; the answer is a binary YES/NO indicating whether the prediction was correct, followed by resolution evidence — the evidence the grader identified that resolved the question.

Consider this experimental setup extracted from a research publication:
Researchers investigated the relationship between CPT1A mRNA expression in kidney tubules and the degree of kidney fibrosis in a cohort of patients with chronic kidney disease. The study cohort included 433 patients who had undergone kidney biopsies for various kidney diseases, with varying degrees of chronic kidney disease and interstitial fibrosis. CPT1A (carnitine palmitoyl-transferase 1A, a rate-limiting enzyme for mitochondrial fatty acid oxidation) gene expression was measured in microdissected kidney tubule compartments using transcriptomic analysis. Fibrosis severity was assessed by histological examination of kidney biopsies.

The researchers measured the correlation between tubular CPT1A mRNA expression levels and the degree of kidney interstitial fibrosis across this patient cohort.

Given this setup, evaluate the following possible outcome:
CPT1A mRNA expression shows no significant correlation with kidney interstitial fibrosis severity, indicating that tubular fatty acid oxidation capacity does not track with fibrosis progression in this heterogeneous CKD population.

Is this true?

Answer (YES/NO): NO